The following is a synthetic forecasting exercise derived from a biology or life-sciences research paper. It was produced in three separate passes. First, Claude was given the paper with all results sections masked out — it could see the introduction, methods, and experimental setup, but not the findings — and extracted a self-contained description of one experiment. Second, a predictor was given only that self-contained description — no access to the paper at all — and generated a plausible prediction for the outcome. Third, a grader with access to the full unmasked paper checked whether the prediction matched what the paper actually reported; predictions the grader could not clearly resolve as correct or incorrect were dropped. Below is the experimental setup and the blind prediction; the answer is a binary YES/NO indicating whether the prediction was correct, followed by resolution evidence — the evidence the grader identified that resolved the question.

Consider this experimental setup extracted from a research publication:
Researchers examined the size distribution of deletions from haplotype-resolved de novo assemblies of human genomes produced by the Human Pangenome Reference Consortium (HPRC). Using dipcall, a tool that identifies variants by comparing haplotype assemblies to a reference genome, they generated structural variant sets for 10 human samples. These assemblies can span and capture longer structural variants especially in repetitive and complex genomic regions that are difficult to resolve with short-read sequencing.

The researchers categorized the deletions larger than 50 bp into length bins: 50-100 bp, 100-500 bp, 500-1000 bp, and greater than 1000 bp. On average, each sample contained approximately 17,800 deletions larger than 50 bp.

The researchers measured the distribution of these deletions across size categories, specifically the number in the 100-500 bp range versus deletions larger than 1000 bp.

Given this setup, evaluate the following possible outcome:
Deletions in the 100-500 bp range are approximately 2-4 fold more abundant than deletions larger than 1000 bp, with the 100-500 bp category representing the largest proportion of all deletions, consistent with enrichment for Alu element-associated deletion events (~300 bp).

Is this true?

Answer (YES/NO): NO